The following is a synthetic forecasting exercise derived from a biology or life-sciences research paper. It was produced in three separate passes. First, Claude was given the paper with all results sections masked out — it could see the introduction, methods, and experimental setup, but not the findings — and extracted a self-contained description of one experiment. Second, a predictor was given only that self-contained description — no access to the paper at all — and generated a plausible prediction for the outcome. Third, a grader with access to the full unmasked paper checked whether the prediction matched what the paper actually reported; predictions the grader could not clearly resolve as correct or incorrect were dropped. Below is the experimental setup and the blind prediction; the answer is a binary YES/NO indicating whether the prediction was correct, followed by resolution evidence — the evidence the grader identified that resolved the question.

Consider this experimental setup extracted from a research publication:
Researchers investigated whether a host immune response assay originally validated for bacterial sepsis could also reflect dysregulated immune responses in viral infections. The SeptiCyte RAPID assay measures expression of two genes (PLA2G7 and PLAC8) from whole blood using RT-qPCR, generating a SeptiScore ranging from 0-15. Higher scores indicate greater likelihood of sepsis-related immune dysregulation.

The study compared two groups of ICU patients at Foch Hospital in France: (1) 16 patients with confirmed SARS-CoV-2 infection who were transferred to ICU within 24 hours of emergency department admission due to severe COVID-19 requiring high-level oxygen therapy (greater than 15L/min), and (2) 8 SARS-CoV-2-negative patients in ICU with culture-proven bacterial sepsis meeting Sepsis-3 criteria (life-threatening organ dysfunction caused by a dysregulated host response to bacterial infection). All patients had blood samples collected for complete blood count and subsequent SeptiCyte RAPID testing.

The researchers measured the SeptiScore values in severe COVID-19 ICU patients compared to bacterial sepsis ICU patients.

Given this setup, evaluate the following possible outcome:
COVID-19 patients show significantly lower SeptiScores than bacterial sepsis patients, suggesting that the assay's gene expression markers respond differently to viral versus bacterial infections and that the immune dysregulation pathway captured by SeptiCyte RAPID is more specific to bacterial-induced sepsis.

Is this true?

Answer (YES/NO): NO